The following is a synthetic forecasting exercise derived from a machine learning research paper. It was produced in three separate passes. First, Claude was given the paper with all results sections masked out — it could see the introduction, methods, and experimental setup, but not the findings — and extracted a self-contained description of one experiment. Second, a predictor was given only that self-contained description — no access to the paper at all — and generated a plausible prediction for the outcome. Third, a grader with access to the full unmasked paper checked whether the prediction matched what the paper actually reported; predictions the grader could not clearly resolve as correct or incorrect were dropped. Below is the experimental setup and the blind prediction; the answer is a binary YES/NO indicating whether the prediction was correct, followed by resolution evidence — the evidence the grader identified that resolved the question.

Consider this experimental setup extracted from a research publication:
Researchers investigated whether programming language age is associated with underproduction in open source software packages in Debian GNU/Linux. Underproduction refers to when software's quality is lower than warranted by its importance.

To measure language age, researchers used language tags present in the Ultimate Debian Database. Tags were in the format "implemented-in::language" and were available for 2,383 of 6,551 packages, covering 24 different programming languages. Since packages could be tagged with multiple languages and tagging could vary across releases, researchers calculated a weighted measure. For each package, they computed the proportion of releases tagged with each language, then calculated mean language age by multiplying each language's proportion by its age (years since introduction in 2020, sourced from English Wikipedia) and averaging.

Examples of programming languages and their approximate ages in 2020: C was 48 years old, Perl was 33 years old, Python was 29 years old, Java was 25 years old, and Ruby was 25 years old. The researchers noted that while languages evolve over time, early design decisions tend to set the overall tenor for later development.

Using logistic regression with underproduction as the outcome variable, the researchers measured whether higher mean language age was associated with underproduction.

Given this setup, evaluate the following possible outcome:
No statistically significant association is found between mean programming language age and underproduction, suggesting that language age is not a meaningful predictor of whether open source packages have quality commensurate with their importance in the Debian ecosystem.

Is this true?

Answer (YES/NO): NO